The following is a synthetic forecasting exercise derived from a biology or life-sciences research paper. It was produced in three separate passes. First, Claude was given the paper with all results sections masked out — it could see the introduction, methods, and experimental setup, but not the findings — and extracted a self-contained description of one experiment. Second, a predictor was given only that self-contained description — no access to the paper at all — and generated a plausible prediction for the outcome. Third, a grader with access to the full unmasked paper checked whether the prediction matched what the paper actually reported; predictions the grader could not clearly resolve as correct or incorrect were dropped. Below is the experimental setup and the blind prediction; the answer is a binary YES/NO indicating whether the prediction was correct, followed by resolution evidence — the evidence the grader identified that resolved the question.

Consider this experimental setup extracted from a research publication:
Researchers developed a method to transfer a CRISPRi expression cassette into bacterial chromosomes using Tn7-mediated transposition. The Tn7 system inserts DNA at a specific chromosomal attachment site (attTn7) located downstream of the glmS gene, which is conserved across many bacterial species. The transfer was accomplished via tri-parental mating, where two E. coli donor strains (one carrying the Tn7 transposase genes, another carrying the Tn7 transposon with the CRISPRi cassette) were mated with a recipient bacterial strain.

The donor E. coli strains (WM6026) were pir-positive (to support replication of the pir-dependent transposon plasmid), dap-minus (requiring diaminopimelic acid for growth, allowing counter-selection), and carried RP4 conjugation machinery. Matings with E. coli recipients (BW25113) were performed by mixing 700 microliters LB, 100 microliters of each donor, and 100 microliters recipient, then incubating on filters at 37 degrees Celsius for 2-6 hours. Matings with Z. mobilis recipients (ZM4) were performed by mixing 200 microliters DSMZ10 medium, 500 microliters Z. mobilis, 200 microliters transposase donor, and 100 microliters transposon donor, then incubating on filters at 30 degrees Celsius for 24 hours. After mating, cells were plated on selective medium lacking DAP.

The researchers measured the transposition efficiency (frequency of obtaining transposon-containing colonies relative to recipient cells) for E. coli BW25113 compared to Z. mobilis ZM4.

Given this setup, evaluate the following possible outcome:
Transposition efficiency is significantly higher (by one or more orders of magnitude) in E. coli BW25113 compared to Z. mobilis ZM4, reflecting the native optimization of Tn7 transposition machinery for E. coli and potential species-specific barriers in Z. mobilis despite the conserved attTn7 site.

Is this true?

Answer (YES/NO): YES